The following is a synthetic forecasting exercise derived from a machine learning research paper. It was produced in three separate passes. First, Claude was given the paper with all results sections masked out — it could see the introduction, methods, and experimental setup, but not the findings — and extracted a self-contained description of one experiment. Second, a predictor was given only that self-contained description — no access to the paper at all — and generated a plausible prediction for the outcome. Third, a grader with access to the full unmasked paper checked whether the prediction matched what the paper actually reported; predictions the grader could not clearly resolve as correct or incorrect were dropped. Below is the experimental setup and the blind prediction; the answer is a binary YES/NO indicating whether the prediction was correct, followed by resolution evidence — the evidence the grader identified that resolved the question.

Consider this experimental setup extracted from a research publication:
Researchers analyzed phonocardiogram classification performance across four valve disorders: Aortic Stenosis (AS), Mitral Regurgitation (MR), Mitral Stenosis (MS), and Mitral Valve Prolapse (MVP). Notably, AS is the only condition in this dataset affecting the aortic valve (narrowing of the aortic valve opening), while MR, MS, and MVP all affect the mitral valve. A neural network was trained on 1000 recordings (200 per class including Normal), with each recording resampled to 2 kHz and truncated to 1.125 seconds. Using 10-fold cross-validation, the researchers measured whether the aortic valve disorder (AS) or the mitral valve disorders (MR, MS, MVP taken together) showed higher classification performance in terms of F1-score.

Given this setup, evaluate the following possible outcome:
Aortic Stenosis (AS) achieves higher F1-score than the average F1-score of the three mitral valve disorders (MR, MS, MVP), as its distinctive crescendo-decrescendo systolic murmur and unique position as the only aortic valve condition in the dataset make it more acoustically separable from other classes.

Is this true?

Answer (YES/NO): YES